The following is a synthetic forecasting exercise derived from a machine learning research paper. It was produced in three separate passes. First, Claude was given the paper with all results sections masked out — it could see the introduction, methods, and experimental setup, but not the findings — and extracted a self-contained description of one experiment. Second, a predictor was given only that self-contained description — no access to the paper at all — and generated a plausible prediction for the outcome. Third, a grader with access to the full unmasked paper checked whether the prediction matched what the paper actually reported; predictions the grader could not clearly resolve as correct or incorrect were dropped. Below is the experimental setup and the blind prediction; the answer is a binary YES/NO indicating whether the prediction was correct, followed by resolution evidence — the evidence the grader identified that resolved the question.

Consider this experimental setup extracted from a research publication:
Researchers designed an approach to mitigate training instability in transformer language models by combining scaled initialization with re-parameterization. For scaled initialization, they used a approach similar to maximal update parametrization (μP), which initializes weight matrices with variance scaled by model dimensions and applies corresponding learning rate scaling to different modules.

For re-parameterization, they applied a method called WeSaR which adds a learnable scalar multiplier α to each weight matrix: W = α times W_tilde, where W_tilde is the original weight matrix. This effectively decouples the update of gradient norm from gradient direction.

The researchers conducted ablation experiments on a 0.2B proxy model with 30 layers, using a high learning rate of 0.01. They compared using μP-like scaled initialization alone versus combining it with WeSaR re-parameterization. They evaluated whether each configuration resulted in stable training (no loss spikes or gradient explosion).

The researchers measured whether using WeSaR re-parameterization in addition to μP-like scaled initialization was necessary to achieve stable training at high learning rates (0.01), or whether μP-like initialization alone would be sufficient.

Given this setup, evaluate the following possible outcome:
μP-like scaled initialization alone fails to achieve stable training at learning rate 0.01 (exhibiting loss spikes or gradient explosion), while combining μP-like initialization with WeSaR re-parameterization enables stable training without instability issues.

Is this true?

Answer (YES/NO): YES